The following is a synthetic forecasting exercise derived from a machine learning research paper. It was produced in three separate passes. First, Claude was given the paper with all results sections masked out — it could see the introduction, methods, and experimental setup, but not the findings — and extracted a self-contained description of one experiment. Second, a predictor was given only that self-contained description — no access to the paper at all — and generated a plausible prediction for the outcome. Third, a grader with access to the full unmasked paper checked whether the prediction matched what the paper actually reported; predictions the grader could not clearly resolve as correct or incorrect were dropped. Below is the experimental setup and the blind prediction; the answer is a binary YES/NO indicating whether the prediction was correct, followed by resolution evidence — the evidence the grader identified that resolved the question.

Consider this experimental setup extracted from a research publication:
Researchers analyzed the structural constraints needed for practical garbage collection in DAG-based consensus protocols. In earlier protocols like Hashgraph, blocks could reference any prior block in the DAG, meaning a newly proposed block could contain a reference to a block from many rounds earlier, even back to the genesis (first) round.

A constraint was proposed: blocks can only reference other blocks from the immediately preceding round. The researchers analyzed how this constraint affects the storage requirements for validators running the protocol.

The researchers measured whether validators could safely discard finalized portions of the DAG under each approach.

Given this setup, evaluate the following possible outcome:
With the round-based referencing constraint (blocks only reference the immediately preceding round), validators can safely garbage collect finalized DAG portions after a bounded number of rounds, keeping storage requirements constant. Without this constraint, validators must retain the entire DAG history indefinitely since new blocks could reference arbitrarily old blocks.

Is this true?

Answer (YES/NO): YES